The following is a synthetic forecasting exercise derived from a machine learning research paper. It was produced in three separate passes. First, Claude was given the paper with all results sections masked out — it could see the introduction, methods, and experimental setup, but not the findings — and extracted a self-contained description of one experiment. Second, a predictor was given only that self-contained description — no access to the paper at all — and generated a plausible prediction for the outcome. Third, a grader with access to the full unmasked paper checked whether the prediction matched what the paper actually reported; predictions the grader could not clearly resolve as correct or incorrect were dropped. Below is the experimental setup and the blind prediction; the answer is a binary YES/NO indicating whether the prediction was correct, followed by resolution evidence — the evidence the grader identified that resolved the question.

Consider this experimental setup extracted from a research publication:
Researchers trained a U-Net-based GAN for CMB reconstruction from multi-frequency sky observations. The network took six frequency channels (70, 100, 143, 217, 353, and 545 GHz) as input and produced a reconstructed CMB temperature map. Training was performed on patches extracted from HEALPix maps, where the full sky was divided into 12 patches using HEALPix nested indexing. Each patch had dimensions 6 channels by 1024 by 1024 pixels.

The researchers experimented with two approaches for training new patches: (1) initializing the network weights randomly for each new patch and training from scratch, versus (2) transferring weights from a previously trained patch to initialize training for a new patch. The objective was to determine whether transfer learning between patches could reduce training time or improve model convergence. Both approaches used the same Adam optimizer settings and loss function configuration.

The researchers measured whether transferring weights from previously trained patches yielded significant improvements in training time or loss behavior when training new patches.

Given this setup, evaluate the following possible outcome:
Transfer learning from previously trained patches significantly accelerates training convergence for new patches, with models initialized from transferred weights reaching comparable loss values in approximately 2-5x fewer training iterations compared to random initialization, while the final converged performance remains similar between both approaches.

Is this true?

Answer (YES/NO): NO